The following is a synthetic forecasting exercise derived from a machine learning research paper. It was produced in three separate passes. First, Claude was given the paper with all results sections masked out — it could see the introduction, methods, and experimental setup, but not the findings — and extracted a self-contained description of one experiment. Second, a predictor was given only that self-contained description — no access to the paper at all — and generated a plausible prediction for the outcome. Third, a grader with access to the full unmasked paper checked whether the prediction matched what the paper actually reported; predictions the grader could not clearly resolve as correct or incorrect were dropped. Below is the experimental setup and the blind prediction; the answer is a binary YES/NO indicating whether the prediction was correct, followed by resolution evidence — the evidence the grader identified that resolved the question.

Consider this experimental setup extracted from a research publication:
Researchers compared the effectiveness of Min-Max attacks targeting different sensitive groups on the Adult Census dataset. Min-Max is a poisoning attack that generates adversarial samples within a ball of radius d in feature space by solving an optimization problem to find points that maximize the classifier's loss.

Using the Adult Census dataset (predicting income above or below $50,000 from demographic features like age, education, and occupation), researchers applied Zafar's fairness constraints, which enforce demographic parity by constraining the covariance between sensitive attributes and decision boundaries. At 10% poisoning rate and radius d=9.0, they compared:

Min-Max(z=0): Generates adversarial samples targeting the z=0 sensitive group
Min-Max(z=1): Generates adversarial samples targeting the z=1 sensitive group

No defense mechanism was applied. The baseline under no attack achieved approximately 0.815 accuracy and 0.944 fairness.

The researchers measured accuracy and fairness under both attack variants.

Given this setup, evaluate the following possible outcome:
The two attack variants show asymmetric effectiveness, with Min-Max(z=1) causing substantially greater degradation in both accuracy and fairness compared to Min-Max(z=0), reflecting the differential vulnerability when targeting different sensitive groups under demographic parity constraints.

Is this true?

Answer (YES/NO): NO